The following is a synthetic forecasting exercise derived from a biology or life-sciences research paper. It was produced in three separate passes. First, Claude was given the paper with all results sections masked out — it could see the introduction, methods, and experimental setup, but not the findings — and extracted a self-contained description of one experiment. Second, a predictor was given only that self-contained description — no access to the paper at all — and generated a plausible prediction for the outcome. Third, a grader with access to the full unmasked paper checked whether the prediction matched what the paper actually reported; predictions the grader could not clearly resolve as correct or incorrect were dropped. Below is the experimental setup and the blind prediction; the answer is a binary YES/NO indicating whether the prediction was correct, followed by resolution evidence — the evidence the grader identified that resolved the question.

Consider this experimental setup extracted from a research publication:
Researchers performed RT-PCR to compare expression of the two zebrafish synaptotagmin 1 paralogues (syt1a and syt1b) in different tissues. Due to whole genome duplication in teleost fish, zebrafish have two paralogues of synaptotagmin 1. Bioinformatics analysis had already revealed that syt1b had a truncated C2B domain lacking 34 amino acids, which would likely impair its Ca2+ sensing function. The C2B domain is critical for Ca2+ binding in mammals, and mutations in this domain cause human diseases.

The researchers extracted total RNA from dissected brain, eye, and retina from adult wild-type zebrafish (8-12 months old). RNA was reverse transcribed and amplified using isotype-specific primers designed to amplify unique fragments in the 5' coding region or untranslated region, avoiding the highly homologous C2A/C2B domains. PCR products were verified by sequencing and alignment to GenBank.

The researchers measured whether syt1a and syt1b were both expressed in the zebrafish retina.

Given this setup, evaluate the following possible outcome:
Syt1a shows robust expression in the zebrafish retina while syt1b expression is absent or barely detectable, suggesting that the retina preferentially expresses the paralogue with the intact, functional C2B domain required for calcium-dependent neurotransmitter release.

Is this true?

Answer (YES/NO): YES